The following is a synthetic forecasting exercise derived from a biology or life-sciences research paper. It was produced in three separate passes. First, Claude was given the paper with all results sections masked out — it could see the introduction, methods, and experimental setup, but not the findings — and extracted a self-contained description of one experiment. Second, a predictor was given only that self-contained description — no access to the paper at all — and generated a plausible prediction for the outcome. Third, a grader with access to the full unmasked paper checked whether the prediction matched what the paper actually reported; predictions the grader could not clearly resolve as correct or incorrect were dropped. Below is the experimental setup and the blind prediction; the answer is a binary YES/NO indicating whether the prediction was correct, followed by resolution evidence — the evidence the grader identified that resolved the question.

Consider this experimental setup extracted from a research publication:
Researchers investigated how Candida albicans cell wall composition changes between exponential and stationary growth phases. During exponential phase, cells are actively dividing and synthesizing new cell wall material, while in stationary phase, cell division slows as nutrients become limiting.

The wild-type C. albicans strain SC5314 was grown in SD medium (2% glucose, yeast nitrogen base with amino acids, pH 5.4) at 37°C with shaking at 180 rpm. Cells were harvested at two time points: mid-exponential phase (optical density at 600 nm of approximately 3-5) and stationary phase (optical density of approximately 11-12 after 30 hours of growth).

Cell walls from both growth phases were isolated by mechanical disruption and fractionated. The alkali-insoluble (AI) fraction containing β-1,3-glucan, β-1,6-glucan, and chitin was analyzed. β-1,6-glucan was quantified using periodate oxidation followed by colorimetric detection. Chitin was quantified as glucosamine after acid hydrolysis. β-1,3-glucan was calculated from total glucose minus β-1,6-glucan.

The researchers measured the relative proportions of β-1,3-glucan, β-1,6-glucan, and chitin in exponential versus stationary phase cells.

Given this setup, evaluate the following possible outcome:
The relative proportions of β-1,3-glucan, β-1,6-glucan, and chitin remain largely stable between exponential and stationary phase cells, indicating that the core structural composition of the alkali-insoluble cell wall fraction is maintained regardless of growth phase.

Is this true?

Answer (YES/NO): YES